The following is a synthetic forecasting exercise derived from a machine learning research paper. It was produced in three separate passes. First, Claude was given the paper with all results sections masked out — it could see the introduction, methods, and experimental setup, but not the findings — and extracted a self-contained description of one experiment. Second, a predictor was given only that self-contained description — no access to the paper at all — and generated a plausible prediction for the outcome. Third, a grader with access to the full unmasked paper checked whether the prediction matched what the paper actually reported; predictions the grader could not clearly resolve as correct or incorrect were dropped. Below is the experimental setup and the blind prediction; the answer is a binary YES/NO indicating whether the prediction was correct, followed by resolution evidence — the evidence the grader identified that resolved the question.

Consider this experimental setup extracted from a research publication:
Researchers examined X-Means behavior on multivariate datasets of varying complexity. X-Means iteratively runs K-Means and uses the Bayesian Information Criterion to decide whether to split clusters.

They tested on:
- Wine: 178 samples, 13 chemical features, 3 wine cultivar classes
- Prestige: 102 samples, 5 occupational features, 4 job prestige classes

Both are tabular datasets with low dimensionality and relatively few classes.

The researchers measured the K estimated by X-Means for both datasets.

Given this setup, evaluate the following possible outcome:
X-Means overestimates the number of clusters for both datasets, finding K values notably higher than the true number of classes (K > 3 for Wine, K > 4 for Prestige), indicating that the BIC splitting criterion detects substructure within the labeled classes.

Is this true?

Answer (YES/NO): YES